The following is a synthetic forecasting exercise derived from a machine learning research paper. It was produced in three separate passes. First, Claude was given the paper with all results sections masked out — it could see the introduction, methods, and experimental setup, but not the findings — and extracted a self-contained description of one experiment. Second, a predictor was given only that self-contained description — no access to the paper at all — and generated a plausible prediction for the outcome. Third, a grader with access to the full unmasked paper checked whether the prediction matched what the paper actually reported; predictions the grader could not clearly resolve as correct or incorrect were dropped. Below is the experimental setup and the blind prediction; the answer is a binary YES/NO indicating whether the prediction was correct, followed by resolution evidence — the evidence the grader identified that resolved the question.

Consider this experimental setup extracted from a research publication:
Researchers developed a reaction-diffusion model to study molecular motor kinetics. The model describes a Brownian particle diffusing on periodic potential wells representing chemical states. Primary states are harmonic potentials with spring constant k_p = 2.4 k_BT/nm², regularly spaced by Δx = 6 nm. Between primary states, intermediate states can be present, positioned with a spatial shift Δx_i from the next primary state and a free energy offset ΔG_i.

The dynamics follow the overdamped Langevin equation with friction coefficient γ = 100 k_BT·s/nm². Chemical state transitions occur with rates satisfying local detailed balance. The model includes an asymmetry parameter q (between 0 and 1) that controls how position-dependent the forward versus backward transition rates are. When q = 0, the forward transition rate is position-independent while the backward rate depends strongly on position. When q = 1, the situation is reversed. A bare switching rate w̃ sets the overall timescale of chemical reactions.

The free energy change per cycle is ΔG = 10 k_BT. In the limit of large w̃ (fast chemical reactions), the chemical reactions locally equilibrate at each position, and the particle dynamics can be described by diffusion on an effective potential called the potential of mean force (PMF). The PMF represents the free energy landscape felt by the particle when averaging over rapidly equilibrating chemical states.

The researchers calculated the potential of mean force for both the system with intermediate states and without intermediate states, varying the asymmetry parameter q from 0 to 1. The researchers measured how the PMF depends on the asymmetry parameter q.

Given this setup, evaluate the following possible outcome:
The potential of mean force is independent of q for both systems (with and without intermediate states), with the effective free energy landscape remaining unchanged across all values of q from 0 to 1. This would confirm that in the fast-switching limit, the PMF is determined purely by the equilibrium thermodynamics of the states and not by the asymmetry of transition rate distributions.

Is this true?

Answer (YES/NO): YES